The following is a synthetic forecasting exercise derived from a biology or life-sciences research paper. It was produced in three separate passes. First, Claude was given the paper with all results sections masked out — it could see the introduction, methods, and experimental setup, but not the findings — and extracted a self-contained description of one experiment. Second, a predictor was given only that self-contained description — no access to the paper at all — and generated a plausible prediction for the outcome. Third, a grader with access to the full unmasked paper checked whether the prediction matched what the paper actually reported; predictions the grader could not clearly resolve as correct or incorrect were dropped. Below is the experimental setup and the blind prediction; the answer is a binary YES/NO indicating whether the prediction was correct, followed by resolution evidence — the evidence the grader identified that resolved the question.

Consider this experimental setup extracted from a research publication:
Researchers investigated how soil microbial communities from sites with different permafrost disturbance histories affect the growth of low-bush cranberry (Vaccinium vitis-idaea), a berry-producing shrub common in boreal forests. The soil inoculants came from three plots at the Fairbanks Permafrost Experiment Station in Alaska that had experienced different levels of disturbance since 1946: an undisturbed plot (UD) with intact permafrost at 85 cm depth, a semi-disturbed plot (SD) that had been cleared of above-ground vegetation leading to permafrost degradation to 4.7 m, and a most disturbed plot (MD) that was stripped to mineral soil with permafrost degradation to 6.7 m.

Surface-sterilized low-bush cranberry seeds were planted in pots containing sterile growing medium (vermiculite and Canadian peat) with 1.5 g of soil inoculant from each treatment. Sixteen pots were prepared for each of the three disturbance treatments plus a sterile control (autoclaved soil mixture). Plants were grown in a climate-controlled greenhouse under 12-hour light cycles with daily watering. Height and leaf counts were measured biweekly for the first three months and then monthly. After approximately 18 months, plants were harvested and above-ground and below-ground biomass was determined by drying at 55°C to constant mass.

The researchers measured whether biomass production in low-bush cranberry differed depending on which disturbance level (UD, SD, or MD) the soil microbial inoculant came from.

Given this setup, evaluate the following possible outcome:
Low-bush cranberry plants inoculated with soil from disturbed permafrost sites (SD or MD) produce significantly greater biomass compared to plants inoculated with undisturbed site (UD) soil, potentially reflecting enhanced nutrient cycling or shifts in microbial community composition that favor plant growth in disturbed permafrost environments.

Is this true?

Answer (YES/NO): NO